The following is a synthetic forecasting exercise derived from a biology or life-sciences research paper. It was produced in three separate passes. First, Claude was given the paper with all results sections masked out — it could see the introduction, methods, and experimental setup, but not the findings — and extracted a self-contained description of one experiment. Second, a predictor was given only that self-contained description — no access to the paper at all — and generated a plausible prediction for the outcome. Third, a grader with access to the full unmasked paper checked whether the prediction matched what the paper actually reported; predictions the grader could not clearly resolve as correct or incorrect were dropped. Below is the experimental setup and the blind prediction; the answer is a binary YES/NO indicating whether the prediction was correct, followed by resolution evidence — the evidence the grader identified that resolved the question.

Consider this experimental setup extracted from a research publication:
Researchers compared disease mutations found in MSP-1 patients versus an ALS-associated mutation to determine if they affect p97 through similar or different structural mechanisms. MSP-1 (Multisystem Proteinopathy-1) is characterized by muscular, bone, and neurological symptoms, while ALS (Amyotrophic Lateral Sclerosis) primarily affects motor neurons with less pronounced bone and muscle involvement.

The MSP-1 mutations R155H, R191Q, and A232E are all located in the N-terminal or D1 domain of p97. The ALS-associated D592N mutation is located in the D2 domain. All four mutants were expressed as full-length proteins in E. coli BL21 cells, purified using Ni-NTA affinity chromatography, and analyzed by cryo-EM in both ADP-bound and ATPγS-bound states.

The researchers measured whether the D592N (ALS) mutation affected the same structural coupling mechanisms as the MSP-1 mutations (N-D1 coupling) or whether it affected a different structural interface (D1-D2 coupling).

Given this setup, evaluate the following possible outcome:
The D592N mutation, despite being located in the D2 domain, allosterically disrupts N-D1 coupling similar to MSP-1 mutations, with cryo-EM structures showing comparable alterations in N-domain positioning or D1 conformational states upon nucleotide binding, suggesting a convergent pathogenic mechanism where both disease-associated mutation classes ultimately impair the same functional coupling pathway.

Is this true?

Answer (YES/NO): NO